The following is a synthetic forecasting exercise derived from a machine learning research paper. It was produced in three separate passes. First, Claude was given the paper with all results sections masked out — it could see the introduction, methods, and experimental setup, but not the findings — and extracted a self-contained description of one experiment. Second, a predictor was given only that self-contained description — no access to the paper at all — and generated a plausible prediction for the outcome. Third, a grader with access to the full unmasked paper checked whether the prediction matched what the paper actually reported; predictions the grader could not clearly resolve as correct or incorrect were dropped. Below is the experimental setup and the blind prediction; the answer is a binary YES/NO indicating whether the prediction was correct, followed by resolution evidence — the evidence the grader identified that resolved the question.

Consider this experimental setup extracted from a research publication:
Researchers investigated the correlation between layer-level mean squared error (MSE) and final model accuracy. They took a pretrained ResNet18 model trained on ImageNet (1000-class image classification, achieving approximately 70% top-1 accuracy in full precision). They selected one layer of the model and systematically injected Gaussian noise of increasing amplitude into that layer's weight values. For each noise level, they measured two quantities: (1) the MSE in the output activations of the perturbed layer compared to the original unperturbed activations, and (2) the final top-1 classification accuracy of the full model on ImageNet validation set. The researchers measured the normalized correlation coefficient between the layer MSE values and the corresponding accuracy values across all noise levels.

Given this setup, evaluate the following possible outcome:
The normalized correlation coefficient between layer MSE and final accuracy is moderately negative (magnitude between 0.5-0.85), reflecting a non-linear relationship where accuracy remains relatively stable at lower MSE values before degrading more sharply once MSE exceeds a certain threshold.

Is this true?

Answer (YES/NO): NO